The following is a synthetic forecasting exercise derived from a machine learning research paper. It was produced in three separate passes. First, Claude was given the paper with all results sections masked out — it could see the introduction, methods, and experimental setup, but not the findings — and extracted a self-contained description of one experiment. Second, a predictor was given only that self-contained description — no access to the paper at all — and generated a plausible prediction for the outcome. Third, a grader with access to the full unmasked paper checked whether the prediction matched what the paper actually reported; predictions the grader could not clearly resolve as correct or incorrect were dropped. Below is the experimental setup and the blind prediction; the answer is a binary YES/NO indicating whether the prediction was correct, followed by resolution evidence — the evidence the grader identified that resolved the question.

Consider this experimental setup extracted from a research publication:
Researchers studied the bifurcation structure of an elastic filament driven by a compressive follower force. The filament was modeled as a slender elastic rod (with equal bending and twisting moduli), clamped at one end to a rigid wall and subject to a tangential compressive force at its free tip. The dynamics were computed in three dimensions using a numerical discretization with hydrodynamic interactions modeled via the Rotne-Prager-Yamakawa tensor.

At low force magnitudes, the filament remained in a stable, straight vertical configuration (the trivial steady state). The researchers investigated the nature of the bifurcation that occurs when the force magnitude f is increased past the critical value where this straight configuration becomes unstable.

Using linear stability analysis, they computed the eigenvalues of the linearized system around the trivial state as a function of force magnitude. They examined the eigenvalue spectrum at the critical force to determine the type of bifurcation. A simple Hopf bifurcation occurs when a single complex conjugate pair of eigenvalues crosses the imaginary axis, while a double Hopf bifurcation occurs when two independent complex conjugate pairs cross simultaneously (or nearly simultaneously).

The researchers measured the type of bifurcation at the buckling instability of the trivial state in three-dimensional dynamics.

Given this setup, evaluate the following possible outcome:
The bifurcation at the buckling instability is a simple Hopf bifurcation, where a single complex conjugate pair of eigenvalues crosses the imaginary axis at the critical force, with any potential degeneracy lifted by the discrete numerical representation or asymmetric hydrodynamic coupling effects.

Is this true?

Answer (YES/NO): NO